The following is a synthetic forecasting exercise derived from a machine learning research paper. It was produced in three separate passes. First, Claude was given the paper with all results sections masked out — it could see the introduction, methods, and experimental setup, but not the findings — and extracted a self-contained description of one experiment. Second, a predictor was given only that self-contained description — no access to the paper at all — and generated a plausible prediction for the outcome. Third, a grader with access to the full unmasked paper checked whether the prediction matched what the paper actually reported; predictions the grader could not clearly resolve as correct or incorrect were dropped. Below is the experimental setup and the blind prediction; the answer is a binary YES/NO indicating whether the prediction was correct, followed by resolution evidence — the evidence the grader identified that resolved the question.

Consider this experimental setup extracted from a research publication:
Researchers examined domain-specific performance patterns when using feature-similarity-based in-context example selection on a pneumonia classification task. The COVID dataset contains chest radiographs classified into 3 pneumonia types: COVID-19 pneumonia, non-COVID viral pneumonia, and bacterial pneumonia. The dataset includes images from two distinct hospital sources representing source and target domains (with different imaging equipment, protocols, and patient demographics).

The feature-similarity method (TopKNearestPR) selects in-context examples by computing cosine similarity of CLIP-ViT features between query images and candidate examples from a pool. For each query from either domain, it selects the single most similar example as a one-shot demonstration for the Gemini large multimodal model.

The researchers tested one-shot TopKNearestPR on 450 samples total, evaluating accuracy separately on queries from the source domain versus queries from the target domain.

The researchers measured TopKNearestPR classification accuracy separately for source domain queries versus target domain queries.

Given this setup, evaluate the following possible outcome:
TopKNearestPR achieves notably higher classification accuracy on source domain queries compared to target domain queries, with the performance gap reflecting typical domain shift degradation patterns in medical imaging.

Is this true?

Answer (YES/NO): NO